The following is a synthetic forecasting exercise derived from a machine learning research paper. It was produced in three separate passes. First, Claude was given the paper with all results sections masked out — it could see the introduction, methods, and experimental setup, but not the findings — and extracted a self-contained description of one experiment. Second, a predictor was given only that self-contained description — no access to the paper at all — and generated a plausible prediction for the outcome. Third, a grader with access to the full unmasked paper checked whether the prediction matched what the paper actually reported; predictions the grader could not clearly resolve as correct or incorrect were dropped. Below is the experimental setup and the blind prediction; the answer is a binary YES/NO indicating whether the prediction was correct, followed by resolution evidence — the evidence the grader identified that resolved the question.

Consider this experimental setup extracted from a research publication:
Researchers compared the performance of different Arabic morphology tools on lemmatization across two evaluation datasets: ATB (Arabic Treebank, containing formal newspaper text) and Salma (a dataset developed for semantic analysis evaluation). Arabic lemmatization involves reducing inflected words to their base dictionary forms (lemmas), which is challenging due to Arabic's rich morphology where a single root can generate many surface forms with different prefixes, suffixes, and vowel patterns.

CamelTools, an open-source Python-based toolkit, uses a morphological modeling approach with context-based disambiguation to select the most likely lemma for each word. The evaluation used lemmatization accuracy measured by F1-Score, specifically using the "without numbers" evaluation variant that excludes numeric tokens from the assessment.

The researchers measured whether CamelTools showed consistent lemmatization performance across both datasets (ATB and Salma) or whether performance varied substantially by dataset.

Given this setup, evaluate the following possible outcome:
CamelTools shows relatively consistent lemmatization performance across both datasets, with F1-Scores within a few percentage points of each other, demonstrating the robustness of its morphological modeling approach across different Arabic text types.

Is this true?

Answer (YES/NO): YES